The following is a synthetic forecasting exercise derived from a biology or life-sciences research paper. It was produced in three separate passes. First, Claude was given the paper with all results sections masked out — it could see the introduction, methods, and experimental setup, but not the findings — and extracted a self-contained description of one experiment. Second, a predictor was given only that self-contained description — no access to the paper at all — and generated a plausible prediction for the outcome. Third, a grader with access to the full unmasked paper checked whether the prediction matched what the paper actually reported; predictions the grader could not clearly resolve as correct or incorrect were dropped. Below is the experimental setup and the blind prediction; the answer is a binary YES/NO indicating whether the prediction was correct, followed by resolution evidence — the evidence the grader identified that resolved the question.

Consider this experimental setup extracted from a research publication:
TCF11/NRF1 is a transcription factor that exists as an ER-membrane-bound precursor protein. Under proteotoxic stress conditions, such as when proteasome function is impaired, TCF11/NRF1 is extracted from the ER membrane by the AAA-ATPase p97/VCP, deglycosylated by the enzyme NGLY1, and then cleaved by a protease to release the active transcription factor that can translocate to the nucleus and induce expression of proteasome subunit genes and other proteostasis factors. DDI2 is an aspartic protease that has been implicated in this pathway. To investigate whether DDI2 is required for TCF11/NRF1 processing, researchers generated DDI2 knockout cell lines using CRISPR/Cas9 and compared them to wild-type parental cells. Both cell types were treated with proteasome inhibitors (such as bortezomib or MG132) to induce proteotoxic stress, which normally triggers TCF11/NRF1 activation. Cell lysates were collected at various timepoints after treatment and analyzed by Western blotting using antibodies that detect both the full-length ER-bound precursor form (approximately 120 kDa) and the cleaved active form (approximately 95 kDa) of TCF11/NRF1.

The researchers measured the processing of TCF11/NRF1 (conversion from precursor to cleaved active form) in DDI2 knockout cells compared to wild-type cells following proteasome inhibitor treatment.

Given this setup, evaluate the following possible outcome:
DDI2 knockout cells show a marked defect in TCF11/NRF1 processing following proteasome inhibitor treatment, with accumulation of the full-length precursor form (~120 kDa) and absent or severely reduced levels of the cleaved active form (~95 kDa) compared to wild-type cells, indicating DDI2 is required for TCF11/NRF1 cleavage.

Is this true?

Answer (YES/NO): YES